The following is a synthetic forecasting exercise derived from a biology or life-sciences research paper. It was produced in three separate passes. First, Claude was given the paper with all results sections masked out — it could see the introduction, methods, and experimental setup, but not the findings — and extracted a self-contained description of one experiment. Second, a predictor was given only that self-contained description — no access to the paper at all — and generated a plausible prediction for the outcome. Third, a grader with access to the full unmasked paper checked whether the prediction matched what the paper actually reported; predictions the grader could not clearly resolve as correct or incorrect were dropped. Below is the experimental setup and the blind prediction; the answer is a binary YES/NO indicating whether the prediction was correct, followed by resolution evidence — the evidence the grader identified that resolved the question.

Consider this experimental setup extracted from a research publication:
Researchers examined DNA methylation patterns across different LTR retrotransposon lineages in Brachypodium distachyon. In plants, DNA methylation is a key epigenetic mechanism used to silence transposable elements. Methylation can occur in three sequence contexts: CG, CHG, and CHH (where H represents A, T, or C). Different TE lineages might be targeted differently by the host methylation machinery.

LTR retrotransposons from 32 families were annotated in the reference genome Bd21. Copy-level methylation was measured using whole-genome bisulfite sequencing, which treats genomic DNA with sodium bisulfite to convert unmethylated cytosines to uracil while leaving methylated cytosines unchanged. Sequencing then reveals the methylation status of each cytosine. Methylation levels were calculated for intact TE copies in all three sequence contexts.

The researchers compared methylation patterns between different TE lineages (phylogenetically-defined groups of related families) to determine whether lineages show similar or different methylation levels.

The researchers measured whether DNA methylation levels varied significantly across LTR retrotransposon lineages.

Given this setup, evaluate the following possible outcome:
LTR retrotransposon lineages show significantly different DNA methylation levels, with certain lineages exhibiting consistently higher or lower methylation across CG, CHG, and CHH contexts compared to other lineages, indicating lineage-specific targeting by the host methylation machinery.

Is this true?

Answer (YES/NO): NO